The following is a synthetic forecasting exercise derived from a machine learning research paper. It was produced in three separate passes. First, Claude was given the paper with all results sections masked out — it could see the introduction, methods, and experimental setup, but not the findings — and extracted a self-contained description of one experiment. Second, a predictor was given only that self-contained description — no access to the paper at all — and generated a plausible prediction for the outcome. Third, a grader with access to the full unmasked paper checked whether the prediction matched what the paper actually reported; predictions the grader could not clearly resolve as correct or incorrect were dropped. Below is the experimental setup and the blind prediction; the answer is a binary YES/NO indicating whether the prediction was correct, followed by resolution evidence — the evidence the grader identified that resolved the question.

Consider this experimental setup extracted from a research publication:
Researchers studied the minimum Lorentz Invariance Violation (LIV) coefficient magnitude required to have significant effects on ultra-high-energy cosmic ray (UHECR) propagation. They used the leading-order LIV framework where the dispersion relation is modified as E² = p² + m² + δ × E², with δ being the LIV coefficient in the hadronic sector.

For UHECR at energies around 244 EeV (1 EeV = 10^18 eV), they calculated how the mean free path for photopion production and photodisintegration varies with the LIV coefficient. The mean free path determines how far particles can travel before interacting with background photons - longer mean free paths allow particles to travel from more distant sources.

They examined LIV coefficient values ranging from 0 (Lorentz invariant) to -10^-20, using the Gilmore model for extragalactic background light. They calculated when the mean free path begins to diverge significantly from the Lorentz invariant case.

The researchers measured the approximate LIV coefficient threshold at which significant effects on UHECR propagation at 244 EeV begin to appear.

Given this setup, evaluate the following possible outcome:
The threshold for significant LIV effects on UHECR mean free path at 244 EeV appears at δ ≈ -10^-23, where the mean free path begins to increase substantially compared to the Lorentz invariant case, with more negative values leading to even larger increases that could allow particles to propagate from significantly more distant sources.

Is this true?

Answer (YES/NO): NO